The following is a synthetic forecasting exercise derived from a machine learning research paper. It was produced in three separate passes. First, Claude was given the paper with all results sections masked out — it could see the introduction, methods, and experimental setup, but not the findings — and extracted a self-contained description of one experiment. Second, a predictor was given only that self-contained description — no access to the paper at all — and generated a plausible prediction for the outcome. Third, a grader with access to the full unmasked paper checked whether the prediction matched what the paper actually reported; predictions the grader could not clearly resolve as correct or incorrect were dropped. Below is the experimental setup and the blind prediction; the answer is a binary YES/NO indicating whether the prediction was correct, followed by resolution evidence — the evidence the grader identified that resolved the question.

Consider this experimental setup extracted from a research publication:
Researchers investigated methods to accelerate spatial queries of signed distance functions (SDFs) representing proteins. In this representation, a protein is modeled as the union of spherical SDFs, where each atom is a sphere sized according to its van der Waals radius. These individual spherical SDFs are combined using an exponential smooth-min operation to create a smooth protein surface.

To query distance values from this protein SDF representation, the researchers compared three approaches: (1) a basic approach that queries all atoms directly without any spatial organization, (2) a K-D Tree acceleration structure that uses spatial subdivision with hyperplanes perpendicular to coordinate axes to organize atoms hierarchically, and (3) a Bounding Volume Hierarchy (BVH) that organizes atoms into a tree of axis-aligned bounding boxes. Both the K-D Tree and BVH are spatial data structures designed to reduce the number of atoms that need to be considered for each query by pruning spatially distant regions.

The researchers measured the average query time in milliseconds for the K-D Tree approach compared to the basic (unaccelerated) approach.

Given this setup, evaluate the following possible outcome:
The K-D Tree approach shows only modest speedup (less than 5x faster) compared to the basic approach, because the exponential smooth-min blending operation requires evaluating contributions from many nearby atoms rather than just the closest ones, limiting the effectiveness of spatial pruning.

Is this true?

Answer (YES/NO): NO